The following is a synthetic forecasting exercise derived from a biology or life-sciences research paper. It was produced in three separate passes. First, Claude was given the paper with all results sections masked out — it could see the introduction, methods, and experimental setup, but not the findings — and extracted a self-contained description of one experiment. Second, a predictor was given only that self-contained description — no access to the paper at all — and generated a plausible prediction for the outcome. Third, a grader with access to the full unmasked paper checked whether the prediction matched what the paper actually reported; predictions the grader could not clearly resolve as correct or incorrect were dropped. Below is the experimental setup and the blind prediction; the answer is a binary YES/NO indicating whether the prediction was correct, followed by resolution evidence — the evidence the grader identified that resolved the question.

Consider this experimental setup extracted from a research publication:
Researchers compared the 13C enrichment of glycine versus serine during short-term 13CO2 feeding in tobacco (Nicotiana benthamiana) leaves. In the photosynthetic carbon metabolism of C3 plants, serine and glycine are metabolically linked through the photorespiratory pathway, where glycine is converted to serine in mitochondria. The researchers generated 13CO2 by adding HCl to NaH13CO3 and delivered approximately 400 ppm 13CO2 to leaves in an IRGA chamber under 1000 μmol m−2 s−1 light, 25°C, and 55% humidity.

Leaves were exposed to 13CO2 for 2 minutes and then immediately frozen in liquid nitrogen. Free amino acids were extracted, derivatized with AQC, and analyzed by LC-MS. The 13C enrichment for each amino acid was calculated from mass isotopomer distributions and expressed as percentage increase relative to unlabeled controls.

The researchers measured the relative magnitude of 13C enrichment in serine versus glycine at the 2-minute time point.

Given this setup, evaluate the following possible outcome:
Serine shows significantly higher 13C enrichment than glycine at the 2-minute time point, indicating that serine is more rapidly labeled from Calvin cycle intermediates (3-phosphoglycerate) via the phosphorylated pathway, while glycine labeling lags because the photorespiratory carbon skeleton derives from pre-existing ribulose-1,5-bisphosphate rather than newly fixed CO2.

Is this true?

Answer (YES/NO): YES